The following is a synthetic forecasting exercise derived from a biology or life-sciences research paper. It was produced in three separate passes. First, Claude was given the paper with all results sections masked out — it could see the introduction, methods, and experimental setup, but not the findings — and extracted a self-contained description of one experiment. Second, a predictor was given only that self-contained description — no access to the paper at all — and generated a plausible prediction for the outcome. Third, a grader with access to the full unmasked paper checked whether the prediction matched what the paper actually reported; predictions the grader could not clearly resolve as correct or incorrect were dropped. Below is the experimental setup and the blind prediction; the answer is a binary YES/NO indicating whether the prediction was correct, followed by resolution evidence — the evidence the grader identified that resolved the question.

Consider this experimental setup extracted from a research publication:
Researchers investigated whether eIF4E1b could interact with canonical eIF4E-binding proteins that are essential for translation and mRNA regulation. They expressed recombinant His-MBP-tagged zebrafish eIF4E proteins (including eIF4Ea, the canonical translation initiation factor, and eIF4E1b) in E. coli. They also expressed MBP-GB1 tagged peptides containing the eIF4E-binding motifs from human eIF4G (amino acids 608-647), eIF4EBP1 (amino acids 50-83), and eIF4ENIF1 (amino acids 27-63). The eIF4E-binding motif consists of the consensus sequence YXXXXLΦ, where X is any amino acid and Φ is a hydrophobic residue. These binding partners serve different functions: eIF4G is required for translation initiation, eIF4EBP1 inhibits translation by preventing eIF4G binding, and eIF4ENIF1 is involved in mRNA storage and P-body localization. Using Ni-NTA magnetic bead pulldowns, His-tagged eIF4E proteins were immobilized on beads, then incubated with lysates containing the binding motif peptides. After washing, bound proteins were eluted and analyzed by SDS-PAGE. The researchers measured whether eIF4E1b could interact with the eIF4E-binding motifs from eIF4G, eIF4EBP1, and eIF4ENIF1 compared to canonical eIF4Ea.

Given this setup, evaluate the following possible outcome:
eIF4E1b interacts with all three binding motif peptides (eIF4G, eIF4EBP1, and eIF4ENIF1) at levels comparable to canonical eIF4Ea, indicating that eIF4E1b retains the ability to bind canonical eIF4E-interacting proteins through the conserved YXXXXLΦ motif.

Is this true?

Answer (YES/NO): NO